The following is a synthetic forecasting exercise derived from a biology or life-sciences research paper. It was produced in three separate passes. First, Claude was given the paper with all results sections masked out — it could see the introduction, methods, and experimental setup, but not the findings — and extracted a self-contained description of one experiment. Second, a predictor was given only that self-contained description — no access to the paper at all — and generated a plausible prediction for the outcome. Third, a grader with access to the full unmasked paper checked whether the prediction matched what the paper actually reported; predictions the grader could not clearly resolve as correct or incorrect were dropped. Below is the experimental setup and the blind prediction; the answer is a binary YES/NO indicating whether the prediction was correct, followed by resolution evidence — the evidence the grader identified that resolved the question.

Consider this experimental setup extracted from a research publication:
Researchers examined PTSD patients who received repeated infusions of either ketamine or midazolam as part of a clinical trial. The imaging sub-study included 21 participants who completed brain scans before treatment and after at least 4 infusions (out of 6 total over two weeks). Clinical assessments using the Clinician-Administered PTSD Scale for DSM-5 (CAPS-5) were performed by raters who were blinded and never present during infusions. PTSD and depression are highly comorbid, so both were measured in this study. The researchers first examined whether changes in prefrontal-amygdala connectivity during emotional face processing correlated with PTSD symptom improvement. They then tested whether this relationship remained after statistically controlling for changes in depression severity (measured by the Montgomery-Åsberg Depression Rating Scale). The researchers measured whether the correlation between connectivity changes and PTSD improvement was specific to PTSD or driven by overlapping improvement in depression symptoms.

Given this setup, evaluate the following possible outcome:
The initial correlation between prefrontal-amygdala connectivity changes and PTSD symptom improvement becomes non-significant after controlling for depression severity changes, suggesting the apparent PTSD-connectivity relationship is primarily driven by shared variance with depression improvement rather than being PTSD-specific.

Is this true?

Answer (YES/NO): NO